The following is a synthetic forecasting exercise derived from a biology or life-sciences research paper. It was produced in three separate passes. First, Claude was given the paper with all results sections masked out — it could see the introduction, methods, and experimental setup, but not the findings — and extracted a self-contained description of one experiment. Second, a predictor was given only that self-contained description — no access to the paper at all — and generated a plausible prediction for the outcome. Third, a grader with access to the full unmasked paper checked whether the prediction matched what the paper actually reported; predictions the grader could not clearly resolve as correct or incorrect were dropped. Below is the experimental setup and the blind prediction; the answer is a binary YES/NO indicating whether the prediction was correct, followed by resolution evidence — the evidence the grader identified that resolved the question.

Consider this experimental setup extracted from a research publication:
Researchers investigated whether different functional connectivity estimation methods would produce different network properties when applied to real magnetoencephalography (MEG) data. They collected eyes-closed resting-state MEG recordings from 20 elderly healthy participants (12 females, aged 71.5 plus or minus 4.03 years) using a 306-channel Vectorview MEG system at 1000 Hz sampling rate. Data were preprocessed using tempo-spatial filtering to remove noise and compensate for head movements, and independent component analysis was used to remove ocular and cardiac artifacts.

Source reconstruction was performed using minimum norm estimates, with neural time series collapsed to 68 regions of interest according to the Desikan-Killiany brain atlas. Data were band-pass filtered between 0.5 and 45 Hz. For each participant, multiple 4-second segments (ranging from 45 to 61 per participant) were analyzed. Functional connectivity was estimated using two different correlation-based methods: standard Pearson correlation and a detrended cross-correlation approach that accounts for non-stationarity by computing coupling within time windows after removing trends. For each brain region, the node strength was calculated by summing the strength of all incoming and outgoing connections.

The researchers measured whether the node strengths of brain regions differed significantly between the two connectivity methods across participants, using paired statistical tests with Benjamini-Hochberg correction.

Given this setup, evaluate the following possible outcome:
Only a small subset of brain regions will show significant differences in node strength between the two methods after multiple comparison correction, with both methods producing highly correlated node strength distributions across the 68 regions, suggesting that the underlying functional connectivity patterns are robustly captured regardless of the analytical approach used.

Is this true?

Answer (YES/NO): NO